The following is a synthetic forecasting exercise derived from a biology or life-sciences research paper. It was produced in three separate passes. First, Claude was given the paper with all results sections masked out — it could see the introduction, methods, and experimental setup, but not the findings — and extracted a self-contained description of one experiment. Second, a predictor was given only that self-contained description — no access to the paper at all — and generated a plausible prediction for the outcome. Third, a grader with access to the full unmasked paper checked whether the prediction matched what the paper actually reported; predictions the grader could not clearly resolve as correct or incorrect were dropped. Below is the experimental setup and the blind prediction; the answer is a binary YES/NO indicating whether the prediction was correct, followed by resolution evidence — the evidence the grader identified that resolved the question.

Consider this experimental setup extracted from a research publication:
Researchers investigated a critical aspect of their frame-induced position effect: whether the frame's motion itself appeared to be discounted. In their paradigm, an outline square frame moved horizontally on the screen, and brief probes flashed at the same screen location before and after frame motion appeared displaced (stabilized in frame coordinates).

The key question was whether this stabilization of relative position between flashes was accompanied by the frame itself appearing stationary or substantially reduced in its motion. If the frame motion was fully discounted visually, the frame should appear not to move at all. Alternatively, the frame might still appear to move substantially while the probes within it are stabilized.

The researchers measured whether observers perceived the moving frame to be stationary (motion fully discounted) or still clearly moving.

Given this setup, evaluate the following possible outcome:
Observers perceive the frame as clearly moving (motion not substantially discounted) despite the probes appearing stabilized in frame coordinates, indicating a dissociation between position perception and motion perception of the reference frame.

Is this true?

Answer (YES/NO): YES